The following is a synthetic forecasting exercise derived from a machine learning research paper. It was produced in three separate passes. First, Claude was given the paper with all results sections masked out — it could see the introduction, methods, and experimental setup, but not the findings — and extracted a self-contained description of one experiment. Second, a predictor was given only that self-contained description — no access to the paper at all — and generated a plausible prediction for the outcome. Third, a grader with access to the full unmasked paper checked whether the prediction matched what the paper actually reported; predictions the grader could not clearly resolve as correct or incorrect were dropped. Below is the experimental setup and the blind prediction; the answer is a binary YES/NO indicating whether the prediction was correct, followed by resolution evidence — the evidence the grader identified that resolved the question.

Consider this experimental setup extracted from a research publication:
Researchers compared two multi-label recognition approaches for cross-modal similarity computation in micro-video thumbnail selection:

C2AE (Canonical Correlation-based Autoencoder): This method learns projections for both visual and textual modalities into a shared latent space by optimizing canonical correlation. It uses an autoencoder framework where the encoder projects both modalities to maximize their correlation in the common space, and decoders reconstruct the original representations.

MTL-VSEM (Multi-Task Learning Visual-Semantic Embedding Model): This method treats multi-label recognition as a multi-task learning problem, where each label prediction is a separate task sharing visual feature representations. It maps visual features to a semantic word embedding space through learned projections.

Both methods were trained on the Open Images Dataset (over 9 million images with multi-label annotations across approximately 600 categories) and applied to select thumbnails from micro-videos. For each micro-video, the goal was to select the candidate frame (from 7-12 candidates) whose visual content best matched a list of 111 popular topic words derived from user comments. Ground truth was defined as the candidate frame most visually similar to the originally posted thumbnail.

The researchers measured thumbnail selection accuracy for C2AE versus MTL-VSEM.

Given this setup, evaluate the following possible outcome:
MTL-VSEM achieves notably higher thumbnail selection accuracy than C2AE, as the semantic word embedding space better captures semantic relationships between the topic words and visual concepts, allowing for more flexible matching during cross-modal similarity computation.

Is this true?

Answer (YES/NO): NO